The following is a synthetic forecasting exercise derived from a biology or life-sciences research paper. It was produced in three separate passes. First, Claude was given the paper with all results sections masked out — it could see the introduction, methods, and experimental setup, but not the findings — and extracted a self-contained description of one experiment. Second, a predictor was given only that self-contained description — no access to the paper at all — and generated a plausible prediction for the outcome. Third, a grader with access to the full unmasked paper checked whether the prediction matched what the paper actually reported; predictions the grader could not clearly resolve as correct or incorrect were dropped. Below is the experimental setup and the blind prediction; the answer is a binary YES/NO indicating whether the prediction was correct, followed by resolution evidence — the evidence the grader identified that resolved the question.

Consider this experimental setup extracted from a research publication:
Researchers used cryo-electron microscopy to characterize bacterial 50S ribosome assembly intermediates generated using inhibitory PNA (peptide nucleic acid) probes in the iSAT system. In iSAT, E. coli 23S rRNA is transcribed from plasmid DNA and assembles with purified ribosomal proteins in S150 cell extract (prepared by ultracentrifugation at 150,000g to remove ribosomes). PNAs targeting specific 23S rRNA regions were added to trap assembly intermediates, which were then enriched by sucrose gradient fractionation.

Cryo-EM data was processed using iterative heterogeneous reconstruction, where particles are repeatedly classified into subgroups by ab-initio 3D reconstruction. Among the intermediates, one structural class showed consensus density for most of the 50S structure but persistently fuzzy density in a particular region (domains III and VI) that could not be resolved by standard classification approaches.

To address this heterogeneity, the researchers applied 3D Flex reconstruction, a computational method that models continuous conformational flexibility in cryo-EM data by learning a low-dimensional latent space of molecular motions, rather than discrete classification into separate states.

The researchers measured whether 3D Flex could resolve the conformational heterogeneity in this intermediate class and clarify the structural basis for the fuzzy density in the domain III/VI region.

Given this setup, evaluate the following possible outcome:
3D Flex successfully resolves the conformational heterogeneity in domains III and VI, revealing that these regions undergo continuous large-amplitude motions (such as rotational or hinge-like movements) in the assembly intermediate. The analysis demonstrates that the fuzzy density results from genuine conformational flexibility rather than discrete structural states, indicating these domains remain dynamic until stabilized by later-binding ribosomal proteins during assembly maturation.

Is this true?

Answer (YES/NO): NO